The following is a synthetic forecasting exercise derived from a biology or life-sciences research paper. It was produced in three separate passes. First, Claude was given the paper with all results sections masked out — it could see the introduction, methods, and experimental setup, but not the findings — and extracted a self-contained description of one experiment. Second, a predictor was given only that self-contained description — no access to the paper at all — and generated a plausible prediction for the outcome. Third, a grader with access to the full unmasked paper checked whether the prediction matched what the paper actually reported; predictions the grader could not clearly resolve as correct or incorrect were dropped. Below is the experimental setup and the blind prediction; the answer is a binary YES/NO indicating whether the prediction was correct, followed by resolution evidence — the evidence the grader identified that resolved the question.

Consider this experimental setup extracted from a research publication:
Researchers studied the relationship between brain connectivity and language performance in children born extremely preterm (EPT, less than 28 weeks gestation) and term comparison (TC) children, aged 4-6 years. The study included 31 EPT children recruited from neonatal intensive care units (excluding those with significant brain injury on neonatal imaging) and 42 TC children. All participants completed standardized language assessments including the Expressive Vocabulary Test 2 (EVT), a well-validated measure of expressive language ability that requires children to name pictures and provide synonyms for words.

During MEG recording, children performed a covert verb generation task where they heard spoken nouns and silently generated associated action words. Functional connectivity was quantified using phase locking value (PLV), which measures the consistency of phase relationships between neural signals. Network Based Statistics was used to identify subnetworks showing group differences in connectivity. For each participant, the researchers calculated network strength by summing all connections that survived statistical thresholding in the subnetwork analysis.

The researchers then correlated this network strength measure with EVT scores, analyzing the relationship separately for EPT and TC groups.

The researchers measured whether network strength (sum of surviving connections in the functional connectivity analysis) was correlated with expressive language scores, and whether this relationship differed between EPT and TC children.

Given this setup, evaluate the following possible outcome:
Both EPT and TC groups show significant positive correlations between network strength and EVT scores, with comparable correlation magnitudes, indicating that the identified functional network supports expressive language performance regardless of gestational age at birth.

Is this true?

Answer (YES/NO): NO